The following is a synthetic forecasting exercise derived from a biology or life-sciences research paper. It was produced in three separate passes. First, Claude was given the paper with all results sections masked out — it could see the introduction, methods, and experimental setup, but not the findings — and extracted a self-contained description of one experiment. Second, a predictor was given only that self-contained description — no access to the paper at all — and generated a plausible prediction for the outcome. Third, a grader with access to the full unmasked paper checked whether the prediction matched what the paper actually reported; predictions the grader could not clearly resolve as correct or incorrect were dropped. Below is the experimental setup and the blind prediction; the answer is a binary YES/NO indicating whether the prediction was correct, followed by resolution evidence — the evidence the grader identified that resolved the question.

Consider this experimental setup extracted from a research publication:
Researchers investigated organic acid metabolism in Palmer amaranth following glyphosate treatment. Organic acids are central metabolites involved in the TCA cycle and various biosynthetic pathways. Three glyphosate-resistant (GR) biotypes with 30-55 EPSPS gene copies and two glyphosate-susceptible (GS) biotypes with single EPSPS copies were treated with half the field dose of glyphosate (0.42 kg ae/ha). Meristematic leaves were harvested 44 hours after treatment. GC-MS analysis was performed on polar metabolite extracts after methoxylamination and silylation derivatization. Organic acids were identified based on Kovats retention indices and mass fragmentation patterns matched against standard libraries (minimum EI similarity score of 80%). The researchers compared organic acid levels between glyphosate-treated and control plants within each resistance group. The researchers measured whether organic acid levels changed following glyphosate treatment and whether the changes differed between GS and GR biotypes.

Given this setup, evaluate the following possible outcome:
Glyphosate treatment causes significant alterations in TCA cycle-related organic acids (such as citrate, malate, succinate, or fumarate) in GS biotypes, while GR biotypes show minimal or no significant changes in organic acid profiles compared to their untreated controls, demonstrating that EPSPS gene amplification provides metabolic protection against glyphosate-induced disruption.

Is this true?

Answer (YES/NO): NO